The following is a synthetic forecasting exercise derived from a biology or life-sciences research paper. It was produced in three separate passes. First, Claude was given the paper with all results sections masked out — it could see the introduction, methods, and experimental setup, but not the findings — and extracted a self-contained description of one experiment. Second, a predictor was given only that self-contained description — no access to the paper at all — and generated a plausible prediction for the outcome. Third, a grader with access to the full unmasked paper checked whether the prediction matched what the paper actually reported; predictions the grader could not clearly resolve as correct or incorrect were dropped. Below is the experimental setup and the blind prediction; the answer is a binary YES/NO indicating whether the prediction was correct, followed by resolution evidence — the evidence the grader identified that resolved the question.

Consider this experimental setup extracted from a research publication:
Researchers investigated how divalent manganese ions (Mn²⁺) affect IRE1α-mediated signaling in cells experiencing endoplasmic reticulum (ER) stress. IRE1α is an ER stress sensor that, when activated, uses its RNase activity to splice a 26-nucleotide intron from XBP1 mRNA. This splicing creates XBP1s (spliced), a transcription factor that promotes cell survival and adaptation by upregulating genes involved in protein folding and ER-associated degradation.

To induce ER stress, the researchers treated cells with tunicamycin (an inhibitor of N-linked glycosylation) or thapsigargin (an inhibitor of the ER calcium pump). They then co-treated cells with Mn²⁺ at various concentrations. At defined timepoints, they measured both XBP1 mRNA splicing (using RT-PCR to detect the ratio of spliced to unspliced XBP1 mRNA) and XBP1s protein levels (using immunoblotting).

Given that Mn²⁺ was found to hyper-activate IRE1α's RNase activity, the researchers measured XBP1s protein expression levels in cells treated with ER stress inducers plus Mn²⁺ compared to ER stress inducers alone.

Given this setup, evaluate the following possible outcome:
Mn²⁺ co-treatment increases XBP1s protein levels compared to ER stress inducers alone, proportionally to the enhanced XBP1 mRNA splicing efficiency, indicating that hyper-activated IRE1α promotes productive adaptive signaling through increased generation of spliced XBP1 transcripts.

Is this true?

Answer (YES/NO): NO